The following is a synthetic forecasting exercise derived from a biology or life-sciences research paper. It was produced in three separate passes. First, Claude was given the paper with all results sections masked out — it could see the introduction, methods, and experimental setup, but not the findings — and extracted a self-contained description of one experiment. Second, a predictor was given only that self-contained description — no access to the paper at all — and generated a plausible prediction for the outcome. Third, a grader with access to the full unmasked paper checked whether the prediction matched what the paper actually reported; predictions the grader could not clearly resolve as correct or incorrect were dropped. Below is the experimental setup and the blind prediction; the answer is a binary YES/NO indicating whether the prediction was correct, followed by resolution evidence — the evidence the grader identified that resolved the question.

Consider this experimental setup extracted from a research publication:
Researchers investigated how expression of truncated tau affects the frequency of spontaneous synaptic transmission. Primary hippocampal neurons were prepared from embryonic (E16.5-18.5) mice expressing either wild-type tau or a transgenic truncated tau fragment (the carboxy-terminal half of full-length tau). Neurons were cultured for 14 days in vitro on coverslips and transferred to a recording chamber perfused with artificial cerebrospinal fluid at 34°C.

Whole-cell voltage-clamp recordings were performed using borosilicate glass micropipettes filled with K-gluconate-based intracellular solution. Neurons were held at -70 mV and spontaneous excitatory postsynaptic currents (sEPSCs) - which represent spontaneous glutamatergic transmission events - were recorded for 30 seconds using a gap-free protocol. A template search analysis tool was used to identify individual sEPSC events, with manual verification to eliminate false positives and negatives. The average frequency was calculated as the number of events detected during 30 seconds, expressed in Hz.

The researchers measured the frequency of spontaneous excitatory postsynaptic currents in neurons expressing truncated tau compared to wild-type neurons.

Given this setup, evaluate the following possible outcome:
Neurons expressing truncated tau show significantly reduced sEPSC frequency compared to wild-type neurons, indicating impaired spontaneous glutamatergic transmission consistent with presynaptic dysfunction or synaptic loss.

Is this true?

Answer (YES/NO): YES